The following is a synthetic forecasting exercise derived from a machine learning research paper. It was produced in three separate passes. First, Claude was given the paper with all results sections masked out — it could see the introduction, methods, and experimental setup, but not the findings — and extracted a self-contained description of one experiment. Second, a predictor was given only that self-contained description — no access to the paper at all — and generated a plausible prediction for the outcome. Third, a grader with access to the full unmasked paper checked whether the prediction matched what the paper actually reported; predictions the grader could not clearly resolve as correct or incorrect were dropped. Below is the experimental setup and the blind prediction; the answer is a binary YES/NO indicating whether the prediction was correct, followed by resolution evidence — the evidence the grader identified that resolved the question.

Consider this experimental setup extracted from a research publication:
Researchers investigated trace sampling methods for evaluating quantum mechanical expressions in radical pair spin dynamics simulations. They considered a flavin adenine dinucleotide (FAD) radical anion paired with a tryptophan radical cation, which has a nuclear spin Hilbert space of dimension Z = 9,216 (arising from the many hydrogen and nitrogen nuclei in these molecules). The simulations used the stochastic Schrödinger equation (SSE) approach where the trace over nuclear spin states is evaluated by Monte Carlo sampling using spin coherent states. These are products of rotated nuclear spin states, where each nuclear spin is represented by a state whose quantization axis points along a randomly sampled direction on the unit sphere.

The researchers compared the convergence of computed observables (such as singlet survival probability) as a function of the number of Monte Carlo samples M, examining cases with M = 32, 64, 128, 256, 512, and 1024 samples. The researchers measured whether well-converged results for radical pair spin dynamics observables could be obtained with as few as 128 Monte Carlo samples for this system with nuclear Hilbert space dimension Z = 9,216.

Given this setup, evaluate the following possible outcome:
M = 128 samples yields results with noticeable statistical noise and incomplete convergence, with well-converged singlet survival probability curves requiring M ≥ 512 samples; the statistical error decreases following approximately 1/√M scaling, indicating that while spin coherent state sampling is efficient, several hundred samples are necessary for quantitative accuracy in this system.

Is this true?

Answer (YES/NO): NO